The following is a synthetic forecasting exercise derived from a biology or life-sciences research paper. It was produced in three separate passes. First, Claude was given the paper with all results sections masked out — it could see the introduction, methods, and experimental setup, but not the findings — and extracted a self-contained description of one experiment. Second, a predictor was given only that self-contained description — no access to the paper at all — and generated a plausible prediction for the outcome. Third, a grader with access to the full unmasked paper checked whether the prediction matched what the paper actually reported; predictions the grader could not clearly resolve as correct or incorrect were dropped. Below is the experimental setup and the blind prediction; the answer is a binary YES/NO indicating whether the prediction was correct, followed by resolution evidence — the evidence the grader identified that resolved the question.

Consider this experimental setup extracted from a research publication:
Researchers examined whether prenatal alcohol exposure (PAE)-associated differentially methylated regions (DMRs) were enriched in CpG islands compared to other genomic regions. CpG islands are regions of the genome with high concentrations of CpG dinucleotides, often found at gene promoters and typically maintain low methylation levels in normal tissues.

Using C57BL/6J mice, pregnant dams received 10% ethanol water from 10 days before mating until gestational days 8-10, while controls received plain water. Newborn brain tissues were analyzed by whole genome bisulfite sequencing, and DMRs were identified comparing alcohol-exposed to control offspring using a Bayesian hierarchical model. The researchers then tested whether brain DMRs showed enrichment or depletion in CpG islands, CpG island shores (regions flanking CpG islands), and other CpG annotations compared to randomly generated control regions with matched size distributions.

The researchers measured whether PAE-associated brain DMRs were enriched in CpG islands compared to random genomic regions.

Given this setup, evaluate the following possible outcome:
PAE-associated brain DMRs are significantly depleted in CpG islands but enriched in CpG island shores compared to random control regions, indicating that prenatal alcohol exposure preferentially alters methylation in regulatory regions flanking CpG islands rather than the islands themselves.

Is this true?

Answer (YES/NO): NO